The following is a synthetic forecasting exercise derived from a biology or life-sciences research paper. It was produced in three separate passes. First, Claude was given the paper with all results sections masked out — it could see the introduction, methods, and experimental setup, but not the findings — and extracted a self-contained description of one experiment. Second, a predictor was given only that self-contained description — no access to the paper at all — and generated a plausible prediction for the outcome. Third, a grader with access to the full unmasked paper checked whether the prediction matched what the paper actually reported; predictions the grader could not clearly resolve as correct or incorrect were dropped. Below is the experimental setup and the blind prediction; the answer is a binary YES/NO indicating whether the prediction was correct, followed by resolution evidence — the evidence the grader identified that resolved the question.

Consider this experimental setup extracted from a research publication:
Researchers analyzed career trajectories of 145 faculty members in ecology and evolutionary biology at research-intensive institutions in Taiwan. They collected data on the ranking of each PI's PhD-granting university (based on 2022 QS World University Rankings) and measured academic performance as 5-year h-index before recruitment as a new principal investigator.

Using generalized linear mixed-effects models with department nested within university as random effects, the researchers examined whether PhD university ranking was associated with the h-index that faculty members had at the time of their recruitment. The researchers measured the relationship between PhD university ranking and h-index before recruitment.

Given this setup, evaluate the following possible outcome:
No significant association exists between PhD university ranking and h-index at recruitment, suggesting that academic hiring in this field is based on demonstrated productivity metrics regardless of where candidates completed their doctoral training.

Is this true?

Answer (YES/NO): YES